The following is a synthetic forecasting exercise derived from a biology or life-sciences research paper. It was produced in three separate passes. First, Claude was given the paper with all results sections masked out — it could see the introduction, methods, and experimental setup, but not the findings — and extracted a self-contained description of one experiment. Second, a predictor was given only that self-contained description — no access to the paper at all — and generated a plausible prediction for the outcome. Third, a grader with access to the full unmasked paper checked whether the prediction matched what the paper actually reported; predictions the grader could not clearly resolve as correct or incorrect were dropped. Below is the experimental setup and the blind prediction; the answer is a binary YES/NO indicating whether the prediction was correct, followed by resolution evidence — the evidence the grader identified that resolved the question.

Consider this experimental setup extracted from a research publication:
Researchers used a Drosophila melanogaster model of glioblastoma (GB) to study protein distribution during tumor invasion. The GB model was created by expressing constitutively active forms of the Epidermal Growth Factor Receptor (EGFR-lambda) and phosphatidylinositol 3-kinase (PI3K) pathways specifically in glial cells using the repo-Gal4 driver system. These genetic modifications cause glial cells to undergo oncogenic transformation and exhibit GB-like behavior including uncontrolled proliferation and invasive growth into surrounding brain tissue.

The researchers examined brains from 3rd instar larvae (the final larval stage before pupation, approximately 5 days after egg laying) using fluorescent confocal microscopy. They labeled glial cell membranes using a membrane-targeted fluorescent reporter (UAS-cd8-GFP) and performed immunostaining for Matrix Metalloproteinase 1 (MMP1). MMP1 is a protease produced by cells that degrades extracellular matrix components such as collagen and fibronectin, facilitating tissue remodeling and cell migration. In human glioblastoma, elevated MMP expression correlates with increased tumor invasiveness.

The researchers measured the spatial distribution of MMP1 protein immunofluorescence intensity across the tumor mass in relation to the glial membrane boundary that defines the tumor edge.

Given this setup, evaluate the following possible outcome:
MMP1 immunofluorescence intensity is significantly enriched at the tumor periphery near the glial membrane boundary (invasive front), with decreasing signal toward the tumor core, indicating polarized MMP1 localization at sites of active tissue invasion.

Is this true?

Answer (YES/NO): YES